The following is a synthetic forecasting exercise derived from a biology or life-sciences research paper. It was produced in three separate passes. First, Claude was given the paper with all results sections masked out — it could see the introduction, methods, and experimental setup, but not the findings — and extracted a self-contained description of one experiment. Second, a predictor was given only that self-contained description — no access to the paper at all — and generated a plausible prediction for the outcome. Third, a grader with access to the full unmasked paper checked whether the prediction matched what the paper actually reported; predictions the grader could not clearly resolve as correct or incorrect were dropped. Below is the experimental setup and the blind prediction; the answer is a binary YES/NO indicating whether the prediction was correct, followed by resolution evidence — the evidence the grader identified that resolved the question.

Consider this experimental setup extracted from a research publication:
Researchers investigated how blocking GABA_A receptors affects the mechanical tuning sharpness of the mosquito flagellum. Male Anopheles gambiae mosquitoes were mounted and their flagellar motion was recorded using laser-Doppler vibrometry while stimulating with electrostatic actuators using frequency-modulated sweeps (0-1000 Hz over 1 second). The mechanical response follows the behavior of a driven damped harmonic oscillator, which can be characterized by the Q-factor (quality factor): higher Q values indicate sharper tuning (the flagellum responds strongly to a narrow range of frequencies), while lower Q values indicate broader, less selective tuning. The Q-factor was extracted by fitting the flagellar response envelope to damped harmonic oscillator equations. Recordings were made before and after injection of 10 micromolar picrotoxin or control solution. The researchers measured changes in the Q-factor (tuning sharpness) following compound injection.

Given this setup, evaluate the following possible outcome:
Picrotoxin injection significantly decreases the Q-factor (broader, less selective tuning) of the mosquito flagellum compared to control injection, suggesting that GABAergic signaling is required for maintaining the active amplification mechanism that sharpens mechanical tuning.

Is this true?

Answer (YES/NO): YES